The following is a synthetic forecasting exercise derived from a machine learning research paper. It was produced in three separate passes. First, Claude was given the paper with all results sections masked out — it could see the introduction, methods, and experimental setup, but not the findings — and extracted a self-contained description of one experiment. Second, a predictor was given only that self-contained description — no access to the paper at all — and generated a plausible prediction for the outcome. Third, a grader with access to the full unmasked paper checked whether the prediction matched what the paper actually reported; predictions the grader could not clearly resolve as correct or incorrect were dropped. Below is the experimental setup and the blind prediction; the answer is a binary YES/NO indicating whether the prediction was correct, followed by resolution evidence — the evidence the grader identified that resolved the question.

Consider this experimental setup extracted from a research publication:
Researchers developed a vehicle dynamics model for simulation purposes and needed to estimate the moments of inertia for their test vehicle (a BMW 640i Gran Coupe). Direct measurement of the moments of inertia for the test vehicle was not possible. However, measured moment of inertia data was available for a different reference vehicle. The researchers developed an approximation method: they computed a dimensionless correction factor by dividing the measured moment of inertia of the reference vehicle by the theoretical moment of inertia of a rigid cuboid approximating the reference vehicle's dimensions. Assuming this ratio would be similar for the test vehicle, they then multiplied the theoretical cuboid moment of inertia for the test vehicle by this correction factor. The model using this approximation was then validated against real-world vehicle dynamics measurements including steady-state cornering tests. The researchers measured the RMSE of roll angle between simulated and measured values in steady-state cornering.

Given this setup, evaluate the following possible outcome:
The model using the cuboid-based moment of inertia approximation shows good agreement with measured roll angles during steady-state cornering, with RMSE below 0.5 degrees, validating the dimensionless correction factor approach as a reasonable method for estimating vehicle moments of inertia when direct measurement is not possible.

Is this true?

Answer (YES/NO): YES